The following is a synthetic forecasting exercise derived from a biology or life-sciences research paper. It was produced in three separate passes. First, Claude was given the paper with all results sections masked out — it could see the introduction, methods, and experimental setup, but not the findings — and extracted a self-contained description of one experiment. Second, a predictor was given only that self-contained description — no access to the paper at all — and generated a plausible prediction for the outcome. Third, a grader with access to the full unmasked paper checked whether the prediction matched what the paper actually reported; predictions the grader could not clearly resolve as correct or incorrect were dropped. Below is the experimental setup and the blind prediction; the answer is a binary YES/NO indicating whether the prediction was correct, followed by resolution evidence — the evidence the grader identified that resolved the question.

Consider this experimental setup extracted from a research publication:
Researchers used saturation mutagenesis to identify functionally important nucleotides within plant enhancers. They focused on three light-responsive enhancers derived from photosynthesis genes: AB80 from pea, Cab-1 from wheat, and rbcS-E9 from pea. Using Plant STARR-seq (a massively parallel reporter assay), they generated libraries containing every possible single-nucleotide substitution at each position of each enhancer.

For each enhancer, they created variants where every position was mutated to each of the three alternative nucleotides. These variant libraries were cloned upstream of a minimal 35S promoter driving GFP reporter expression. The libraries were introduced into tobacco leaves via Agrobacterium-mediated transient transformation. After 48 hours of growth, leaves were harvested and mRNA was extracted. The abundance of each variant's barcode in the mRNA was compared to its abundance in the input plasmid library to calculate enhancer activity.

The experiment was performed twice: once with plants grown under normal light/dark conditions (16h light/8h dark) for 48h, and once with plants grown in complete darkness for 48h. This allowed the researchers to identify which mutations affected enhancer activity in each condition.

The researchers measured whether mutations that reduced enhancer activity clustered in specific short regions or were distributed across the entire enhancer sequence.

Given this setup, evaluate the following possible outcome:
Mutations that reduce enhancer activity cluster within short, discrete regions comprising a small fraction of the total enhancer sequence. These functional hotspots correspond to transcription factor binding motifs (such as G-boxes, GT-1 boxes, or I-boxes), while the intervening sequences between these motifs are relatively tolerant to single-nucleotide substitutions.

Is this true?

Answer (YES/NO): YES